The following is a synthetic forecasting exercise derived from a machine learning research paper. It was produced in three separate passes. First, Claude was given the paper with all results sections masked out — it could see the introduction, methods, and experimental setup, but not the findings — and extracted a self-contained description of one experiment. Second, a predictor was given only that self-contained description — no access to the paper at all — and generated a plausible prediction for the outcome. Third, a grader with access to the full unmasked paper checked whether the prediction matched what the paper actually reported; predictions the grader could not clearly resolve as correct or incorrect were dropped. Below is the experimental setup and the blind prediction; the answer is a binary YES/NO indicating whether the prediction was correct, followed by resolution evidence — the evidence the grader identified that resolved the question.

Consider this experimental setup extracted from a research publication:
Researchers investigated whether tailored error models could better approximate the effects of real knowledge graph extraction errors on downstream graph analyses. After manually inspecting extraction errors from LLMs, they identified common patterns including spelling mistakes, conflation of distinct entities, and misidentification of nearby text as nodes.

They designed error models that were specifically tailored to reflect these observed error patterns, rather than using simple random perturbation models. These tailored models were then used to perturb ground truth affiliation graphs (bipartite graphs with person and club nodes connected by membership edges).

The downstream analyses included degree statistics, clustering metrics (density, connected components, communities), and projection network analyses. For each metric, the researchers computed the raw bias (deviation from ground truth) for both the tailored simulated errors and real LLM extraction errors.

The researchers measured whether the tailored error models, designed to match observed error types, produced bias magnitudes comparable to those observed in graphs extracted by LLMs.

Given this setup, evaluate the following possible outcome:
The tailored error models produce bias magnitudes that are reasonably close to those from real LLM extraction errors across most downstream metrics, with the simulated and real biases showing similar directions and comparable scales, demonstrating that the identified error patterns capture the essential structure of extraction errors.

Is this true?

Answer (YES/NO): NO